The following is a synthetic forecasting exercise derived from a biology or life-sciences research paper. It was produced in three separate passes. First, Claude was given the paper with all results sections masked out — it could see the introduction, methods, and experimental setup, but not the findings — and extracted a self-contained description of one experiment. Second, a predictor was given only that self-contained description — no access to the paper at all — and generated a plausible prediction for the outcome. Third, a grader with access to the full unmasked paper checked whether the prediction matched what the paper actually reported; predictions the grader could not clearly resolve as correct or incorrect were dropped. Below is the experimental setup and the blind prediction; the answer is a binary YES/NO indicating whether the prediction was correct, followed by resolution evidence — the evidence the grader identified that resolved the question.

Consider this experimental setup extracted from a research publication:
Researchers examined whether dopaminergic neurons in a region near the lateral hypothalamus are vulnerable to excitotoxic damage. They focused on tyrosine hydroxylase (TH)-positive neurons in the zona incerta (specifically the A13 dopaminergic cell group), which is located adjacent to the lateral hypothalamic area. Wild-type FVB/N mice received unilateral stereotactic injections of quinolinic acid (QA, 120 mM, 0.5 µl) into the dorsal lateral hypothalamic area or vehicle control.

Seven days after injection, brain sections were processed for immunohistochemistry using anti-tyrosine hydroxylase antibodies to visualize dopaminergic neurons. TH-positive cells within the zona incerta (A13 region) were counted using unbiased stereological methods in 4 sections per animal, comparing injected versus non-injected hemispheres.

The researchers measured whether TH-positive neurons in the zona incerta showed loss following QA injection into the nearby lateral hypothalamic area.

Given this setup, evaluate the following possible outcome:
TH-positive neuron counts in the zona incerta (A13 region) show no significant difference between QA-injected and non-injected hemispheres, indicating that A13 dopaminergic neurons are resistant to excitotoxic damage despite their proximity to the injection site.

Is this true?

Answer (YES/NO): YES